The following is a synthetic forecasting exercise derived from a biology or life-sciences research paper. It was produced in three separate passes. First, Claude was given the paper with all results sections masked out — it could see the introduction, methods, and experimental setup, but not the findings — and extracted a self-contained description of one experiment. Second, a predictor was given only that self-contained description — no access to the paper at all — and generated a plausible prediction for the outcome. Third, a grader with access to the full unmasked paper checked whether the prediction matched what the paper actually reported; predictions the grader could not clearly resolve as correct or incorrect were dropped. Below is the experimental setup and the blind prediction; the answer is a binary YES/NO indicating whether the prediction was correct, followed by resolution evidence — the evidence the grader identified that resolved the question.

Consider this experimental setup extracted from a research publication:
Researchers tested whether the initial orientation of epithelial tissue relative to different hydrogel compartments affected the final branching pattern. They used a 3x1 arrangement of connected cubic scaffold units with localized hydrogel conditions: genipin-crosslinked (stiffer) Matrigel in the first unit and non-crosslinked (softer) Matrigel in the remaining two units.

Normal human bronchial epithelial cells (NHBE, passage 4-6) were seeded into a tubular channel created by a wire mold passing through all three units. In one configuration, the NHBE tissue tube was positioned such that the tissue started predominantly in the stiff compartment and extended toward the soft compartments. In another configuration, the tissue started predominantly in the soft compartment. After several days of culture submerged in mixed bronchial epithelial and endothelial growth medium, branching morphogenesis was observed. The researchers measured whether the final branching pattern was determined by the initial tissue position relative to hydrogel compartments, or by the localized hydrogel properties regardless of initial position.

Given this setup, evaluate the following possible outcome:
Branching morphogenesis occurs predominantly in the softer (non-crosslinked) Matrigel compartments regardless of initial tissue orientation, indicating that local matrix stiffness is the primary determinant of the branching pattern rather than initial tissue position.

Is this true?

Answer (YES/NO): YES